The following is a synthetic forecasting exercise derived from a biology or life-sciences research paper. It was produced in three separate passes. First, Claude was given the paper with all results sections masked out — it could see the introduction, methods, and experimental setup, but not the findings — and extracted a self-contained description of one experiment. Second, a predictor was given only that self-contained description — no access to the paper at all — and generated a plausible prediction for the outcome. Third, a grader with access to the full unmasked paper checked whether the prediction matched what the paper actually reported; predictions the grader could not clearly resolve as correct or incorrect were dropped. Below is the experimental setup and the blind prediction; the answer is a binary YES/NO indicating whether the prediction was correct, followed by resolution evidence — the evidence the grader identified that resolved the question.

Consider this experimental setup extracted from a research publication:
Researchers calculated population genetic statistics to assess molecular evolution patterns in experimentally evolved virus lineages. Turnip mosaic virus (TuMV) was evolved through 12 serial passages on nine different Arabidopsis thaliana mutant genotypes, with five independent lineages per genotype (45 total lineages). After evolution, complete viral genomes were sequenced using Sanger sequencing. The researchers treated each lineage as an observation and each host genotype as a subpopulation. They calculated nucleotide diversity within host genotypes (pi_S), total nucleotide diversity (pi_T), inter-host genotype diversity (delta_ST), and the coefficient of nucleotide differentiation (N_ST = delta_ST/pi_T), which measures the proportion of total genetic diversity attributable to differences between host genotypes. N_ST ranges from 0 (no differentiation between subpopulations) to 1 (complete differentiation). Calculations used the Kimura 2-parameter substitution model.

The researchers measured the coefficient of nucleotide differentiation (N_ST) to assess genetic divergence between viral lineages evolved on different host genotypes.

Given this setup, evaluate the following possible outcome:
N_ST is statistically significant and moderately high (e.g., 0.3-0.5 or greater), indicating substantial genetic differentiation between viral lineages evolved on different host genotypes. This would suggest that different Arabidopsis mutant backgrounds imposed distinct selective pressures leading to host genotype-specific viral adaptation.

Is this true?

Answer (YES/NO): NO